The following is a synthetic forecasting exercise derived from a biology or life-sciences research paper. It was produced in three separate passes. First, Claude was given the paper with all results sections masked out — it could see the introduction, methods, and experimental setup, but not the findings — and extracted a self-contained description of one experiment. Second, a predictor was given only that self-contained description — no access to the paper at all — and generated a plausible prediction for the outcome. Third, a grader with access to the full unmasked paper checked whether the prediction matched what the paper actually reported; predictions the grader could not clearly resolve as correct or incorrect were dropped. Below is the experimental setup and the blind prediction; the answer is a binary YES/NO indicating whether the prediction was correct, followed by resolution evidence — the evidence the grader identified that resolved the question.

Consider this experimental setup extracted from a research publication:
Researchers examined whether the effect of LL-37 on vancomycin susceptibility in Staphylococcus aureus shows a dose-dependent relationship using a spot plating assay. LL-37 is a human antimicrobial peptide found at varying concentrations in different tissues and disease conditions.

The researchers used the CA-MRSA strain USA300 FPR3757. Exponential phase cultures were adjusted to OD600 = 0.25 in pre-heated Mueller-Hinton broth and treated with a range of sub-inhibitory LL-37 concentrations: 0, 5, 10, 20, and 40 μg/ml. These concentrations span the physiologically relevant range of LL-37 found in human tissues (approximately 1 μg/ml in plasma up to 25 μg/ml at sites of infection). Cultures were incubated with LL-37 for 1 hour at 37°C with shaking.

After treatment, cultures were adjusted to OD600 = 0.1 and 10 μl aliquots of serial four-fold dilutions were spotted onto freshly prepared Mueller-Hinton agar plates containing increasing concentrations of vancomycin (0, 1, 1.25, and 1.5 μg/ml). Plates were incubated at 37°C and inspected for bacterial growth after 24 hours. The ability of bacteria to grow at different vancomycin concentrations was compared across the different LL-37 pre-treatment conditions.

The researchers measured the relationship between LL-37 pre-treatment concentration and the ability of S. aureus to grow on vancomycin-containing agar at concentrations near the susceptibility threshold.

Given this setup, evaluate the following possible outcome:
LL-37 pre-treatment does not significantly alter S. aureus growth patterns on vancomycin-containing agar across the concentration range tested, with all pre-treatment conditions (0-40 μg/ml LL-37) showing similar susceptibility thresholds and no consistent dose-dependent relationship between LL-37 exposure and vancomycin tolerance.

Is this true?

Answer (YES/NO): NO